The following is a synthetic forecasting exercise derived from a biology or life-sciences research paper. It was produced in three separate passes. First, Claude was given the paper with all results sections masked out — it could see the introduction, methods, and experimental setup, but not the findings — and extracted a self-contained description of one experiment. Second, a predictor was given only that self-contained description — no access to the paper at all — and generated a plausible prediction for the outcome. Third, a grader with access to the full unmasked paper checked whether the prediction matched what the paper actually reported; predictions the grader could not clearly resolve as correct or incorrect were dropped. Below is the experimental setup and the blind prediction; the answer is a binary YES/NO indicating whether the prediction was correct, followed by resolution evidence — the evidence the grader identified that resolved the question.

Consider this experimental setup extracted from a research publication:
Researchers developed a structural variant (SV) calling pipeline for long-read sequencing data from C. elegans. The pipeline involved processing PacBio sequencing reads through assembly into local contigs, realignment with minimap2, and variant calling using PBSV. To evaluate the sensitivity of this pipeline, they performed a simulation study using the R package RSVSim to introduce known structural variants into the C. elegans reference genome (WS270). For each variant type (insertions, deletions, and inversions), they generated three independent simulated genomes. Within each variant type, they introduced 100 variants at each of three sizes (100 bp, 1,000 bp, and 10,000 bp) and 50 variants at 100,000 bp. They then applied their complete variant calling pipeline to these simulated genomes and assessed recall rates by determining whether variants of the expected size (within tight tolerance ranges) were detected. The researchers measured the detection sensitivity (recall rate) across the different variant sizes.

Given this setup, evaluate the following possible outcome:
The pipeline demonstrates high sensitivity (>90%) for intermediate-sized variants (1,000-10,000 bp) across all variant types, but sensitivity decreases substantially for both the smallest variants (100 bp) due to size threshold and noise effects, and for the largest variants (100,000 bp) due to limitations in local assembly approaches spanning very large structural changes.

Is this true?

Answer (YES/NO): NO